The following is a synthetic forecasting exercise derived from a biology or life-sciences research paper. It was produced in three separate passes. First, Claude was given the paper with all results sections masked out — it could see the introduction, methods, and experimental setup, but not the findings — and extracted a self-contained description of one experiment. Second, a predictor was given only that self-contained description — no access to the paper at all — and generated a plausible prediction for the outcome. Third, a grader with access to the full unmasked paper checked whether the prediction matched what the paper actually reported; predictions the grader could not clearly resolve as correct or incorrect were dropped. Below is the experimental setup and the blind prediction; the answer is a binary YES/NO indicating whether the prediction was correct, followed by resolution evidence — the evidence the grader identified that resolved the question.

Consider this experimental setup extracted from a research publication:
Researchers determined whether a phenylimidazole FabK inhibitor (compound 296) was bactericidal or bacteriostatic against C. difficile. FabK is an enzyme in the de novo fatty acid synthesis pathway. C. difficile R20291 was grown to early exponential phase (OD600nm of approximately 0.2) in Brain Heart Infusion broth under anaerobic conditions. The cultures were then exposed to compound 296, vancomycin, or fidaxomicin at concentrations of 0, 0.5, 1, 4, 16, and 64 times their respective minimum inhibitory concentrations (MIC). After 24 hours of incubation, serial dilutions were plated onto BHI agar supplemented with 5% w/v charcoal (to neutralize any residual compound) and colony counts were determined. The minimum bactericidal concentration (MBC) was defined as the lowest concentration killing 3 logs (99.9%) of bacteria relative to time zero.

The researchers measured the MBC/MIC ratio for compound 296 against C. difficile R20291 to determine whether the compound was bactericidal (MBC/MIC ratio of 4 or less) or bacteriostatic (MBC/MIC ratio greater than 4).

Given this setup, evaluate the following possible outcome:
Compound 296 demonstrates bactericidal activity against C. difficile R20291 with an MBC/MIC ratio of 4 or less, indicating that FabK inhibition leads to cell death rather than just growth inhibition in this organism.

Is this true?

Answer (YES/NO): NO